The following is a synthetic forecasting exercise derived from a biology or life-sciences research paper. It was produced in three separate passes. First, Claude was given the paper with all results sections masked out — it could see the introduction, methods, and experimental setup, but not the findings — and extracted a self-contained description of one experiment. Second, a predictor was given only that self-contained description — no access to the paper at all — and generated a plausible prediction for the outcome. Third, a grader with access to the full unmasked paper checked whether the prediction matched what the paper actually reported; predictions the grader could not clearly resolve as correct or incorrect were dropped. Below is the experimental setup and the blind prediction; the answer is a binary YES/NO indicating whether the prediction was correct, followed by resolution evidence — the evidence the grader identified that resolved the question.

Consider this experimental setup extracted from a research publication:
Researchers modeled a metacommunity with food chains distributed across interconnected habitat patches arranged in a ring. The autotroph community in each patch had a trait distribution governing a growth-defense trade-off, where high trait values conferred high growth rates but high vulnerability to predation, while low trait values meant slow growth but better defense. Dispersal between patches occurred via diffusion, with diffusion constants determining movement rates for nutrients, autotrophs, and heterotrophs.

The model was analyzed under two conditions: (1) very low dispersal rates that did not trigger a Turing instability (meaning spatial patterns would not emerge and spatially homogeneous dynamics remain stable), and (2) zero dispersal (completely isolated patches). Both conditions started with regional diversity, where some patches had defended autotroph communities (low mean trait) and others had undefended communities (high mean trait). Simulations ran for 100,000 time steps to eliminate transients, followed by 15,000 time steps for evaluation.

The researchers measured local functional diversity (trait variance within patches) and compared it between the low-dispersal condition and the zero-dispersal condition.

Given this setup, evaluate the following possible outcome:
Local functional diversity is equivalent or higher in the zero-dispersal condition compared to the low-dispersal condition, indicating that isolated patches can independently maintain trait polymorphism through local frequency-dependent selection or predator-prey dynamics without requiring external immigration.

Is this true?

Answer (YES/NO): NO